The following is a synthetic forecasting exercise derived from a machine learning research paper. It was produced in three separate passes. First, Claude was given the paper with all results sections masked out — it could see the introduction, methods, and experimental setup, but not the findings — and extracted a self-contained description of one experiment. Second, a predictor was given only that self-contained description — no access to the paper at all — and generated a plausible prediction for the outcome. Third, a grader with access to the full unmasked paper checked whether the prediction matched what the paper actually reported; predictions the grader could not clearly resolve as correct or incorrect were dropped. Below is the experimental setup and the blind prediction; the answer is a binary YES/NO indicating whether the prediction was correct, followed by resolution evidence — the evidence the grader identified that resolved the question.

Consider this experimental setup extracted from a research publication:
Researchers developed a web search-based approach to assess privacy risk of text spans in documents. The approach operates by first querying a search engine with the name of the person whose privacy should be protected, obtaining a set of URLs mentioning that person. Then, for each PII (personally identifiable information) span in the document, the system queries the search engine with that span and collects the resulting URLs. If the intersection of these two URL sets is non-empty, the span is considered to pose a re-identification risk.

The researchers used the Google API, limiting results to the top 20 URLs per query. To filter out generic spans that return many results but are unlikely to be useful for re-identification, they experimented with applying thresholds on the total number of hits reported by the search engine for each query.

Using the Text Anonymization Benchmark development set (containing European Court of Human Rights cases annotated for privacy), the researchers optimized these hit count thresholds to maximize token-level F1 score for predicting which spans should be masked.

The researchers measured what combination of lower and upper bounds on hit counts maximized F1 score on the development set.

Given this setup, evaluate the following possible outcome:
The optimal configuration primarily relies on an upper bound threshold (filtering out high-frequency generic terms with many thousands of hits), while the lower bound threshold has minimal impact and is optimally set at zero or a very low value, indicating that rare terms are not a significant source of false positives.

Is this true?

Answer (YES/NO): NO